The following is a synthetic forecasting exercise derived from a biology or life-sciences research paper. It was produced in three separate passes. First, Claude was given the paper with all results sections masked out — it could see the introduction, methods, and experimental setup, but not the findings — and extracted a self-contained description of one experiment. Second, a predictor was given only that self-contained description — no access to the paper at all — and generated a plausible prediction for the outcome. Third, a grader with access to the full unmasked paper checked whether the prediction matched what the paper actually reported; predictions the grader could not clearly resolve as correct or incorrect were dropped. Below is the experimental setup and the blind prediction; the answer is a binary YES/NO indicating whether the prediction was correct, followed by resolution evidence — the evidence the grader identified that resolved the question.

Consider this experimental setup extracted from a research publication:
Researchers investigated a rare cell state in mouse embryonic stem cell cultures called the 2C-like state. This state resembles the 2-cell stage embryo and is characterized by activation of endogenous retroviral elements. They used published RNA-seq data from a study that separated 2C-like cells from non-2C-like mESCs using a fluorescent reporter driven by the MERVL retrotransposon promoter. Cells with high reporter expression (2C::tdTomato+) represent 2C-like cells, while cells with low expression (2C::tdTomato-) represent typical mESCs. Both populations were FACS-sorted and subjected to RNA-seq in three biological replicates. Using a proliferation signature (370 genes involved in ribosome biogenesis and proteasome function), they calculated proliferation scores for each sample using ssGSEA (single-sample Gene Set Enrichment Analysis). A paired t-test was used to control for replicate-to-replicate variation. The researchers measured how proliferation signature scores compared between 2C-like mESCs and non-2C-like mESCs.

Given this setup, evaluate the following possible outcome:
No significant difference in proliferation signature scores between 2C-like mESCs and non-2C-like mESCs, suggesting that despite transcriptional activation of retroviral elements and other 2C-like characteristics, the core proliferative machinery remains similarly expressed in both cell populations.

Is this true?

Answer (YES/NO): NO